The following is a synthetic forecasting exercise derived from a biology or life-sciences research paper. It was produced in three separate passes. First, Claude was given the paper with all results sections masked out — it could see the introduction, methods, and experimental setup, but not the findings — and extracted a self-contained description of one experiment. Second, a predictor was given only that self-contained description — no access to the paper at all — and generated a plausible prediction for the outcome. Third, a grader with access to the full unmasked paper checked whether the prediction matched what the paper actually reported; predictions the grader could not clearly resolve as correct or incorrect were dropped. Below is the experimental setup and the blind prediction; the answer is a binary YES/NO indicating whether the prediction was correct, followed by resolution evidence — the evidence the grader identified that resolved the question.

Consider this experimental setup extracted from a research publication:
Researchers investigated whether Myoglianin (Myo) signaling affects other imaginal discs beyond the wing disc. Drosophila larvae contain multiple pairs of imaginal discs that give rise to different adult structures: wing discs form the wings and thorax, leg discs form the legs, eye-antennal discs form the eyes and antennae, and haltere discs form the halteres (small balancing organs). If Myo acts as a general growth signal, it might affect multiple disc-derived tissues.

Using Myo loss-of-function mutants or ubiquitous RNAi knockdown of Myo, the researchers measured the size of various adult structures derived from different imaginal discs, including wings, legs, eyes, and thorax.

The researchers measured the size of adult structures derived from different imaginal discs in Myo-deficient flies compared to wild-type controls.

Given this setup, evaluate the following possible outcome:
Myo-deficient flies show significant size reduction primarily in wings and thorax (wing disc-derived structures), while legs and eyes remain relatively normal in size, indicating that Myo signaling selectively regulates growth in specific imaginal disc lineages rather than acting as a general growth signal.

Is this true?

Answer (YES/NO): NO